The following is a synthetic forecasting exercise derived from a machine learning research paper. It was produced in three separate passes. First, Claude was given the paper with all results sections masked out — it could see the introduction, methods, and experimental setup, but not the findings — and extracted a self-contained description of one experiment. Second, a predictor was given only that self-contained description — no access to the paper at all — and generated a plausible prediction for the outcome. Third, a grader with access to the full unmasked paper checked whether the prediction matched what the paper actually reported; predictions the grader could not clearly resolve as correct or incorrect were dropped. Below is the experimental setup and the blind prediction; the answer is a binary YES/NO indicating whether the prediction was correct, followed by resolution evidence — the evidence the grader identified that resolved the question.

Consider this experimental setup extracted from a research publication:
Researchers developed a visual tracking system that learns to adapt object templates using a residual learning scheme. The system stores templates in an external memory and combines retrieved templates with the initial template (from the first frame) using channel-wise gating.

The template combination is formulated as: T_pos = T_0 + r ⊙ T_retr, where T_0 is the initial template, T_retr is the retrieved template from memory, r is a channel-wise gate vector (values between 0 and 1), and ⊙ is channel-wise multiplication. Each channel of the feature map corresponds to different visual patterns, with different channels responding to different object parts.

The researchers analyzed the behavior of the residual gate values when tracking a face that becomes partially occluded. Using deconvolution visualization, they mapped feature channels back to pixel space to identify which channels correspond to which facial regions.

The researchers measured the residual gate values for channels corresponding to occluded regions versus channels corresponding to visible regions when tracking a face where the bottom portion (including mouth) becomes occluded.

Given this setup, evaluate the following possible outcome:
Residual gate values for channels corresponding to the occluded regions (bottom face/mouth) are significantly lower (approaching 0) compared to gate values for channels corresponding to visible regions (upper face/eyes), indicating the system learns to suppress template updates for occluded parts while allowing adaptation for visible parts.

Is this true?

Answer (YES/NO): NO